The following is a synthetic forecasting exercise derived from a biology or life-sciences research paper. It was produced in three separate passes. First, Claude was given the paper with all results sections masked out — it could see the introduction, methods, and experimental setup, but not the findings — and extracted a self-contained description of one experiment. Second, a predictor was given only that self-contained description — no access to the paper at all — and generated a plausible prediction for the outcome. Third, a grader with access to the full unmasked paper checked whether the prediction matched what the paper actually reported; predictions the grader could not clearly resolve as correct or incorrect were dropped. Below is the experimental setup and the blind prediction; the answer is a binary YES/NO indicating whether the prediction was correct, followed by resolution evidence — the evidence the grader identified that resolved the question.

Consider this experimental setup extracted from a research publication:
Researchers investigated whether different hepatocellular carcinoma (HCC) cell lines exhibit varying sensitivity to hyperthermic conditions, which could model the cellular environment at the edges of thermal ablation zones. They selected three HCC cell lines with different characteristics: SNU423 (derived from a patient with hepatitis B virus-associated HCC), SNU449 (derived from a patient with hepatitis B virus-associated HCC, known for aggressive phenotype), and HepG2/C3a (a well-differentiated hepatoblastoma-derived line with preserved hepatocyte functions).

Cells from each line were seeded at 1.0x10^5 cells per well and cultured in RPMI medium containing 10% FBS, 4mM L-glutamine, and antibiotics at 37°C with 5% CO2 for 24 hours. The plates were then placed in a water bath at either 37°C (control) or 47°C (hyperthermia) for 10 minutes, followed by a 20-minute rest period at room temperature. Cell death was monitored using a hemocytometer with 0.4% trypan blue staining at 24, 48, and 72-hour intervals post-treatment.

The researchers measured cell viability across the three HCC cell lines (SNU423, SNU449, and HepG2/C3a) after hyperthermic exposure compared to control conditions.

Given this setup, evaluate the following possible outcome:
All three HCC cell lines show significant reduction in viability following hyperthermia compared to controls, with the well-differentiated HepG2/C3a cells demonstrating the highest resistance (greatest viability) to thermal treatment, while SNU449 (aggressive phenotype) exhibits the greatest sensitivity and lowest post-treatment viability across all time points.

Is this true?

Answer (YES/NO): NO